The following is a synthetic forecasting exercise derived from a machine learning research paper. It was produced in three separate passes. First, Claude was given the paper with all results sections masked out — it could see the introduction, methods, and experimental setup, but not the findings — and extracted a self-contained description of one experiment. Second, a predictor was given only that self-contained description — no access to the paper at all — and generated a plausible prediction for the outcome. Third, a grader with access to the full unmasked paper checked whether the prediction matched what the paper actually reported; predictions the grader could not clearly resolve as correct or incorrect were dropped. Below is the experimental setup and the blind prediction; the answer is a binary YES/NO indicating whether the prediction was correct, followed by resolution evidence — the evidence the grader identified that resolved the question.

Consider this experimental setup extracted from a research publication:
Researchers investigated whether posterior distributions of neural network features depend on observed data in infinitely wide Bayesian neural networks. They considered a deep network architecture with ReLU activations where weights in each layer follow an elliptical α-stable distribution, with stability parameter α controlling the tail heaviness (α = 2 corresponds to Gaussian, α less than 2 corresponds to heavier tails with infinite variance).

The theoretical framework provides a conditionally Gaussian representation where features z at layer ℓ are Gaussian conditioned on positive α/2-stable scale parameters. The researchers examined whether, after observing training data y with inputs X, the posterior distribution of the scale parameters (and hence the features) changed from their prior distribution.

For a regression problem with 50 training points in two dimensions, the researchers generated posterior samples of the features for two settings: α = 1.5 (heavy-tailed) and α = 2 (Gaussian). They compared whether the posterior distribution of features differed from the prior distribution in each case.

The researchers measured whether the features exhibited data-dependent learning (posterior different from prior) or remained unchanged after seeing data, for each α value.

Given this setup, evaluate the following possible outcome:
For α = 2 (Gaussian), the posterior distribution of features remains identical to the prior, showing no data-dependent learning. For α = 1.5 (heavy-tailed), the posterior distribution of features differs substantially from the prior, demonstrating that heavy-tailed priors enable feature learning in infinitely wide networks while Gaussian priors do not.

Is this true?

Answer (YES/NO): YES